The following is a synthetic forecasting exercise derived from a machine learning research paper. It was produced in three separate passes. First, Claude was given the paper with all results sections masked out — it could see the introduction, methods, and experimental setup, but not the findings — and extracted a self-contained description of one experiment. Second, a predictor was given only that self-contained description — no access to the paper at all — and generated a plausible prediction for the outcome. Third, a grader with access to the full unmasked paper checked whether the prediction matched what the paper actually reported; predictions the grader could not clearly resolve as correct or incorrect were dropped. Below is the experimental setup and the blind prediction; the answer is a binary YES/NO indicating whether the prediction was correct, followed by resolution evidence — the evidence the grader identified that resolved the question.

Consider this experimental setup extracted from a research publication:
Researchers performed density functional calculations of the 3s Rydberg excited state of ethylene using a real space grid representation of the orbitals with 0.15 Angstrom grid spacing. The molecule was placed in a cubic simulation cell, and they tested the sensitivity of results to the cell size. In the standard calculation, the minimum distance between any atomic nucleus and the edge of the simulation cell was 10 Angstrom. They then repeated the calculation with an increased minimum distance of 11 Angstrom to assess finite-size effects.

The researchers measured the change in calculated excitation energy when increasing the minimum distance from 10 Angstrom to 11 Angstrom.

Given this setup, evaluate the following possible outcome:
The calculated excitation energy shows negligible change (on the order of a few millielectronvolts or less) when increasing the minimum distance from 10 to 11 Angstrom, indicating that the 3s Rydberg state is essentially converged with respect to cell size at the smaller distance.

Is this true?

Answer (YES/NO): YES